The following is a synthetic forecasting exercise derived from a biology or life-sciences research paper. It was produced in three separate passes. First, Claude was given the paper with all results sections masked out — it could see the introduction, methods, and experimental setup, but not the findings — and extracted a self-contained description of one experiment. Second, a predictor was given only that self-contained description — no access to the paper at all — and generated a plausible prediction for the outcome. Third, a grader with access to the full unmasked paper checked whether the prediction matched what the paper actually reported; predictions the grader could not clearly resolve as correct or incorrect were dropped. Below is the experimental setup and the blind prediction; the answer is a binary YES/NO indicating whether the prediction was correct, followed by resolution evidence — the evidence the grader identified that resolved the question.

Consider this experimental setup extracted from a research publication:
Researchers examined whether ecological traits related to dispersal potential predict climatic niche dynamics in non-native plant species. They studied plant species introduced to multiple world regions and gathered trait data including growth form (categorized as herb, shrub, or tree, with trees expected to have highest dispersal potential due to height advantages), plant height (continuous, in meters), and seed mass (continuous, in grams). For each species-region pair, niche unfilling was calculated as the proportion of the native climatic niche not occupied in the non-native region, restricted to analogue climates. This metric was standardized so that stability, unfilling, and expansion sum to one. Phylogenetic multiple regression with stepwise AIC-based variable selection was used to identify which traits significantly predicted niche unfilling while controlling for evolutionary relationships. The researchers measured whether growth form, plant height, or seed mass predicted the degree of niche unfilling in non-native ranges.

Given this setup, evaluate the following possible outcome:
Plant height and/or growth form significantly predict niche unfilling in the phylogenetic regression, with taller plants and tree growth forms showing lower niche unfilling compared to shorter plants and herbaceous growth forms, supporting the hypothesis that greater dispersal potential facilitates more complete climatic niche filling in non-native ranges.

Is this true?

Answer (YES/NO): NO